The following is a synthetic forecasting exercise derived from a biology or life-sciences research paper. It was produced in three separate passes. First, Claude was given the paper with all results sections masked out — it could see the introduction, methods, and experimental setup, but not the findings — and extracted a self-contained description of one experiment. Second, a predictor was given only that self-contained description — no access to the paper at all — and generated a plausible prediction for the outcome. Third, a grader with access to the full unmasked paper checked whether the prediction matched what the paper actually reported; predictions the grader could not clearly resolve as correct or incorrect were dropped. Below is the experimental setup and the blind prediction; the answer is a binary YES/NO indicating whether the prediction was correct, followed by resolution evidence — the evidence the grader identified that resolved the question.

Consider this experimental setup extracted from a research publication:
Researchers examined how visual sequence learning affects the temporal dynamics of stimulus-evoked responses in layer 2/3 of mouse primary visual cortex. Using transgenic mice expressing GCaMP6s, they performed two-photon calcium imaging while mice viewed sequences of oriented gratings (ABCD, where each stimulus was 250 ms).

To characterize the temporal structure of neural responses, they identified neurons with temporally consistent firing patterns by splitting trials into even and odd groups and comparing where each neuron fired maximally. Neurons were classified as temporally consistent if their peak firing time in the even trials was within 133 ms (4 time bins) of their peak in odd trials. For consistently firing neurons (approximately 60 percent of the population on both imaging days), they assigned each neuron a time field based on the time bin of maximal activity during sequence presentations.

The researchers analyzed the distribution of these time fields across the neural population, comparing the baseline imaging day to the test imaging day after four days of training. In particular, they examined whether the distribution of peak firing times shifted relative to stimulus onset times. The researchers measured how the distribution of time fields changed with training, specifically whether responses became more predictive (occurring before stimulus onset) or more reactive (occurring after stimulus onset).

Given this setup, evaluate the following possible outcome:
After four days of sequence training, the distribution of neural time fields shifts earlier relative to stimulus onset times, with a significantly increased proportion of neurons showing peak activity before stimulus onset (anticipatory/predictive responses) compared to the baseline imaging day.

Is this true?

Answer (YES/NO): NO